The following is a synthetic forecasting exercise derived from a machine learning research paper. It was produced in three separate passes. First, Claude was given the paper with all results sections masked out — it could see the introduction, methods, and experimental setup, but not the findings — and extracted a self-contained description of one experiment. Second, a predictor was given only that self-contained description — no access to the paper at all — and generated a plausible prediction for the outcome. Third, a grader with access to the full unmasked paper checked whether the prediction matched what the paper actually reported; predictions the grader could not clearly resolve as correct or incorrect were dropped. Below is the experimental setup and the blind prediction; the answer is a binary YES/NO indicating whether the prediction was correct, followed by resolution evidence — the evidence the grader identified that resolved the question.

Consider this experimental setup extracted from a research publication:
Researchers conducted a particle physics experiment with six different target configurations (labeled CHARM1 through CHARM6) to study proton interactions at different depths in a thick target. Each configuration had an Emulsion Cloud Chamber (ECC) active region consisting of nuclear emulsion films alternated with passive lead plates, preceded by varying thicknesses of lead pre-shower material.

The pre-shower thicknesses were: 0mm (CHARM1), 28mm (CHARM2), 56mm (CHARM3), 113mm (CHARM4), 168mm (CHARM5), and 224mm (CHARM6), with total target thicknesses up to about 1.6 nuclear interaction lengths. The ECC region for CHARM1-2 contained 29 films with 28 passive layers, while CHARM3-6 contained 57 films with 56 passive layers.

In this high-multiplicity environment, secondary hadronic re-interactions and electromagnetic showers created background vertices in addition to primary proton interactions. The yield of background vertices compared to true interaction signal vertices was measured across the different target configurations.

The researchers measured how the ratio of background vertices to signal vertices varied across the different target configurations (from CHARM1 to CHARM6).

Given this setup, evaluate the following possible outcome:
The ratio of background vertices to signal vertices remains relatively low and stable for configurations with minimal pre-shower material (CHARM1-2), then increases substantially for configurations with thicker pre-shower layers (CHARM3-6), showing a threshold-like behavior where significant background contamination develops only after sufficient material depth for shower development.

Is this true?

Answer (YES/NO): NO